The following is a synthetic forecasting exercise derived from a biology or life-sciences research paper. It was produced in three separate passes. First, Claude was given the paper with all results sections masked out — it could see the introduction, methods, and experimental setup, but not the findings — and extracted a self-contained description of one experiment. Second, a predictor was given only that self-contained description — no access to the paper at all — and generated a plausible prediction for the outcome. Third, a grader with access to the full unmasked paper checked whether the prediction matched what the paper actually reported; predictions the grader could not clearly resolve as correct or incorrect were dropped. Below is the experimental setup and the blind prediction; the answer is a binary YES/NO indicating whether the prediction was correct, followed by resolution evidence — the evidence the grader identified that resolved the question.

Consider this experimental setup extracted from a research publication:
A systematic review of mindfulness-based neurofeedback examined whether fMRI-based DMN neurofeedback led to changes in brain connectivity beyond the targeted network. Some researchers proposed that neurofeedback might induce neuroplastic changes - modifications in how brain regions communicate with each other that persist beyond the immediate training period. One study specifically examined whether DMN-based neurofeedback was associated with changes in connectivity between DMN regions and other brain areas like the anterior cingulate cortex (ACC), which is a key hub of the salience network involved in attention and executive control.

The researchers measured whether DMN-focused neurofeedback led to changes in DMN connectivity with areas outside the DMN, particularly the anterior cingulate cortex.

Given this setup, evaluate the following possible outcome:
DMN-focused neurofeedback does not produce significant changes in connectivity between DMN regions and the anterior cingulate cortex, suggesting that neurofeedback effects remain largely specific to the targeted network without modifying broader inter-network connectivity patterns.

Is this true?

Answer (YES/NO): NO